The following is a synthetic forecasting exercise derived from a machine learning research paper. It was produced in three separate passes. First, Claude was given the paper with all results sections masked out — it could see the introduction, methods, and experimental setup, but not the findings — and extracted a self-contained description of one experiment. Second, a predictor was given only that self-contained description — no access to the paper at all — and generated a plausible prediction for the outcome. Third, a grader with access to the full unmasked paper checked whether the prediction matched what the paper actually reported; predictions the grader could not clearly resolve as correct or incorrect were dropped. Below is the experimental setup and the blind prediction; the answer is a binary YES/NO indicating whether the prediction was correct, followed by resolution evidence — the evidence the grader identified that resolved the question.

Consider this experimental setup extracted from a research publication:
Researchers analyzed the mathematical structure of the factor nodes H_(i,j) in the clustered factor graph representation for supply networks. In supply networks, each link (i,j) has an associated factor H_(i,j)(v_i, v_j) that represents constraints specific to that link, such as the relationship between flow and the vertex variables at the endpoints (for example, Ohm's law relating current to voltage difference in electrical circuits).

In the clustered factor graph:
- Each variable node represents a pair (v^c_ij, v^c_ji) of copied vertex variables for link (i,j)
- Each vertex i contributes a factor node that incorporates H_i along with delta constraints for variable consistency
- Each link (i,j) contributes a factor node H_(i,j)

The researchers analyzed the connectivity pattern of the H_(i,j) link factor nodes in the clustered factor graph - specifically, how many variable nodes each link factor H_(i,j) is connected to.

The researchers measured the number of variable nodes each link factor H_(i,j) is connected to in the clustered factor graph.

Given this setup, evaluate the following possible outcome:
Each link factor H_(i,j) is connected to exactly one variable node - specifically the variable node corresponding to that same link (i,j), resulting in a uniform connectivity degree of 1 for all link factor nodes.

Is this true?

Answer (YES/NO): YES